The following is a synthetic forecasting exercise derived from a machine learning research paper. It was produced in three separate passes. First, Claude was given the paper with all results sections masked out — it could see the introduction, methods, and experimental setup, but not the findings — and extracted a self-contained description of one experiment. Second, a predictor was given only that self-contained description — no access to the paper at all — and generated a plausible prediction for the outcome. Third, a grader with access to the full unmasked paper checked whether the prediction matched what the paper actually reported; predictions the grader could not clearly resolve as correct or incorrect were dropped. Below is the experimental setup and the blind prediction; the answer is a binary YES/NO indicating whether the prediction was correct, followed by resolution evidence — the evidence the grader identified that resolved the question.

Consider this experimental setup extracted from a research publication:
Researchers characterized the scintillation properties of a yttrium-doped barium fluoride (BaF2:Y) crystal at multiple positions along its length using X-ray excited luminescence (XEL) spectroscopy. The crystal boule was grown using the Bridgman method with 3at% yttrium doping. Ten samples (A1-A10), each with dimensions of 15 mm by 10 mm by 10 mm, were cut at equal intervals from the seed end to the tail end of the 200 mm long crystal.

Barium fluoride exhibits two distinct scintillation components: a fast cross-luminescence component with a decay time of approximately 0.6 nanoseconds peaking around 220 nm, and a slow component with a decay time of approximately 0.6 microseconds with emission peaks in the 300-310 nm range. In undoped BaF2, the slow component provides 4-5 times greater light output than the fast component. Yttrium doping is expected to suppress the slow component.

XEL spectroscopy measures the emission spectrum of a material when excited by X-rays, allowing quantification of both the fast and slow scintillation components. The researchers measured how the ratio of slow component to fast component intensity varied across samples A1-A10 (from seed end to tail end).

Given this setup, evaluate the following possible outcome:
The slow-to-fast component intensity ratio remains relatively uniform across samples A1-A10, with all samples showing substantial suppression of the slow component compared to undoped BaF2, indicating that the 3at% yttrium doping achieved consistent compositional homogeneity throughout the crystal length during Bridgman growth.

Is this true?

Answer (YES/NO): NO